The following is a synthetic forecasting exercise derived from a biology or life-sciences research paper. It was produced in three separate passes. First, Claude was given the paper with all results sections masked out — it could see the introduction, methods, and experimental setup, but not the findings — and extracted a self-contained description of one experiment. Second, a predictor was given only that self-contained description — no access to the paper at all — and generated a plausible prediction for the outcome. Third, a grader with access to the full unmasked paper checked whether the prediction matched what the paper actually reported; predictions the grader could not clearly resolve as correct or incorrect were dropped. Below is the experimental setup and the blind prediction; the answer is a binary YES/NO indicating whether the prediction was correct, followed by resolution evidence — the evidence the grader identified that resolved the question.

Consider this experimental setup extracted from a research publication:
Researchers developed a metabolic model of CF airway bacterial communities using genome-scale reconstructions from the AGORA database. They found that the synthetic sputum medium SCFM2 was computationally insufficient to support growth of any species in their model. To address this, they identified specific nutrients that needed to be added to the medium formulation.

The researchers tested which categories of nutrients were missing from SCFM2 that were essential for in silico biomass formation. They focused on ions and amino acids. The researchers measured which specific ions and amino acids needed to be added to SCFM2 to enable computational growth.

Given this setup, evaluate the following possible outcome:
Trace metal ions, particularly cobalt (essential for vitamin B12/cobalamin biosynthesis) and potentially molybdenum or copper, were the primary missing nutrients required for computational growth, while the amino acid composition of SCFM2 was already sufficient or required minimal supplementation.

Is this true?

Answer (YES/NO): NO